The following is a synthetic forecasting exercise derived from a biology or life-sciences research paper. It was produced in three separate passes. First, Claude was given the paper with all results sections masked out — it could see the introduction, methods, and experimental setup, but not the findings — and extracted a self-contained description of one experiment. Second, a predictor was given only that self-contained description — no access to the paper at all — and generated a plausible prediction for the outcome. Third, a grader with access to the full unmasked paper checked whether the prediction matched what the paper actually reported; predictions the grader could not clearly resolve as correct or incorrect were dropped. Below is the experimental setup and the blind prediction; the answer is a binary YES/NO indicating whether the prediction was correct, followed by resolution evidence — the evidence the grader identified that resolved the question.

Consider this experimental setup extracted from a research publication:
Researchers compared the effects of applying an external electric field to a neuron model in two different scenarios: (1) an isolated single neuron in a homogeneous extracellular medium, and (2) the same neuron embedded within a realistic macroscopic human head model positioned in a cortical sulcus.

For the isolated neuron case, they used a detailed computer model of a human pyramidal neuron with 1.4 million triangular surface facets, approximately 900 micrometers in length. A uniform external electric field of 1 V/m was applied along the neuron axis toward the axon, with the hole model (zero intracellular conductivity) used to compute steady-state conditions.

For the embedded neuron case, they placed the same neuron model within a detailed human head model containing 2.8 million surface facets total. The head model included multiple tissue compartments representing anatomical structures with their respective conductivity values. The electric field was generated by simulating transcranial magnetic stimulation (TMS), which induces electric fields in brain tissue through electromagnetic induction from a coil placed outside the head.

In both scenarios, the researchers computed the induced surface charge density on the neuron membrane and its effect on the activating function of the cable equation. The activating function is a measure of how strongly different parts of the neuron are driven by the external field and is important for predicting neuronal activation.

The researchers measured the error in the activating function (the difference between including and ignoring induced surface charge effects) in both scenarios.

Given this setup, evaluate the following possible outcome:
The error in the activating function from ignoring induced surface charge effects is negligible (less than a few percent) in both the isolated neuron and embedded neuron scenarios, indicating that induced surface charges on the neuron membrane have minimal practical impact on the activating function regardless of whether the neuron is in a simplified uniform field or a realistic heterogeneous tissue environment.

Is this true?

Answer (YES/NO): NO